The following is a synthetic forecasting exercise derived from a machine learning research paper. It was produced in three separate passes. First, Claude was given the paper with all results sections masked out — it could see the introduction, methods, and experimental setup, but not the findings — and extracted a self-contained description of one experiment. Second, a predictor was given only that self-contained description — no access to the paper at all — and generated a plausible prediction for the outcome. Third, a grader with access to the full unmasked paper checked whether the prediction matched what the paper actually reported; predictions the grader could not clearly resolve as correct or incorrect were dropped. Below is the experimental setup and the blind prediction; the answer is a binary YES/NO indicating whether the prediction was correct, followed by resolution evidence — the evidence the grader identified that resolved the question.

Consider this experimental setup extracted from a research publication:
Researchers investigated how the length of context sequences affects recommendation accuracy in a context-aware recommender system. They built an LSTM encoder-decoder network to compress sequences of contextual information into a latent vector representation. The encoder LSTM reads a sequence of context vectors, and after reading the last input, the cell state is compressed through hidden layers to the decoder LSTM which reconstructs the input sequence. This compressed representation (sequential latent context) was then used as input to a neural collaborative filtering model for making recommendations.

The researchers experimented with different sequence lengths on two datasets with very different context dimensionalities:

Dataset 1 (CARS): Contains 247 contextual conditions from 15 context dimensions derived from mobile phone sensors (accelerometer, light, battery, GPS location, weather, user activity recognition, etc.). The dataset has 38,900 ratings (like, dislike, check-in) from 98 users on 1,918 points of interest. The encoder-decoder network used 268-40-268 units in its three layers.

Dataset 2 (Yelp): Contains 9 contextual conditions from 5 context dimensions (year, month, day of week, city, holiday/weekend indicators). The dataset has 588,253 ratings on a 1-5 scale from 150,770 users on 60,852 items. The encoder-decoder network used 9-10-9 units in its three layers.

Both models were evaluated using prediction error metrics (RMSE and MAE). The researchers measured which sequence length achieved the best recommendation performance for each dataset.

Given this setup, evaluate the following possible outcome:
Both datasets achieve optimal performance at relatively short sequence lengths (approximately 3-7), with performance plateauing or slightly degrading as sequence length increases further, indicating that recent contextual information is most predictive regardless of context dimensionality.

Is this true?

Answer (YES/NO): NO